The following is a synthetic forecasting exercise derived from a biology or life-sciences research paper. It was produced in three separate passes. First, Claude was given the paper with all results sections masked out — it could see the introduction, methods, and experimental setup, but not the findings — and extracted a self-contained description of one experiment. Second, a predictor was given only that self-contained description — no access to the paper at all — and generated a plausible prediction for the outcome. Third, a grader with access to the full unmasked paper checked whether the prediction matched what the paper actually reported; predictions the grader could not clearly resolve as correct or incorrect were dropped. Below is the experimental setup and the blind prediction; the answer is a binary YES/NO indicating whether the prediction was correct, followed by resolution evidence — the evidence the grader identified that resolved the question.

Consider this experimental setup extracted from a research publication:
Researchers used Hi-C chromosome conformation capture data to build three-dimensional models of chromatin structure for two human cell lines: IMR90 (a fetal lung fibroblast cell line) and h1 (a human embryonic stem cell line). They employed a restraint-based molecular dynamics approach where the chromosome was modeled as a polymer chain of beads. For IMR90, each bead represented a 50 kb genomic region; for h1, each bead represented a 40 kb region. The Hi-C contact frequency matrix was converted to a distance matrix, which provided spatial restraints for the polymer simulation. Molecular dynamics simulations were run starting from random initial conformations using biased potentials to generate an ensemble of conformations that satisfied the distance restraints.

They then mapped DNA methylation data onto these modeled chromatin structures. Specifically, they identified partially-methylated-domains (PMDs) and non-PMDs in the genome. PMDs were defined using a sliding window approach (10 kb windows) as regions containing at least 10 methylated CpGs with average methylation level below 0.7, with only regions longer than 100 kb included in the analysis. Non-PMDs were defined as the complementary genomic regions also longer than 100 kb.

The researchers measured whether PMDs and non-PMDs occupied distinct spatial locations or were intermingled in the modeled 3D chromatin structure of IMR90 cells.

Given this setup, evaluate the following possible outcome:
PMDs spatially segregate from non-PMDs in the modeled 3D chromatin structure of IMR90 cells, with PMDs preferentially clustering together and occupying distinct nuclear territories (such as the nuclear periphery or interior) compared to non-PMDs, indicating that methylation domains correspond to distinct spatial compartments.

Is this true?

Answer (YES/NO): YES